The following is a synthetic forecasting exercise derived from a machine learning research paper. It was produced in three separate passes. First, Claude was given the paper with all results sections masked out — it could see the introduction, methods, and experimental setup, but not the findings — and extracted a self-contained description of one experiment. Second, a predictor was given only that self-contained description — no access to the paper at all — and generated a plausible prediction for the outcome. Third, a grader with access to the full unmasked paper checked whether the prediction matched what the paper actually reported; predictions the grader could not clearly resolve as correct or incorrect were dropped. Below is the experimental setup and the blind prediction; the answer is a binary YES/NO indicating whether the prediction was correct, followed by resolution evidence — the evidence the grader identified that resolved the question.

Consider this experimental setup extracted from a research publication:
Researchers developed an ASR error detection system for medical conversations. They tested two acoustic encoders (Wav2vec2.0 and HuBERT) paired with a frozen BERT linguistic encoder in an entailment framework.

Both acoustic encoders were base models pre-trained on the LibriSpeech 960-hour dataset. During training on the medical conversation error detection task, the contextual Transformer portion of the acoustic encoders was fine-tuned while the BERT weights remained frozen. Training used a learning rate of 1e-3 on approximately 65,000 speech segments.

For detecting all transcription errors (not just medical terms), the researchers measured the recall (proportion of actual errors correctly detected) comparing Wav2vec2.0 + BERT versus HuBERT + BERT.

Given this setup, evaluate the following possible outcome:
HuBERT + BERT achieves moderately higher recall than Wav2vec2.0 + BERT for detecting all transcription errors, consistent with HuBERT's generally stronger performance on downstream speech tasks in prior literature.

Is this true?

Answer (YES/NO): NO